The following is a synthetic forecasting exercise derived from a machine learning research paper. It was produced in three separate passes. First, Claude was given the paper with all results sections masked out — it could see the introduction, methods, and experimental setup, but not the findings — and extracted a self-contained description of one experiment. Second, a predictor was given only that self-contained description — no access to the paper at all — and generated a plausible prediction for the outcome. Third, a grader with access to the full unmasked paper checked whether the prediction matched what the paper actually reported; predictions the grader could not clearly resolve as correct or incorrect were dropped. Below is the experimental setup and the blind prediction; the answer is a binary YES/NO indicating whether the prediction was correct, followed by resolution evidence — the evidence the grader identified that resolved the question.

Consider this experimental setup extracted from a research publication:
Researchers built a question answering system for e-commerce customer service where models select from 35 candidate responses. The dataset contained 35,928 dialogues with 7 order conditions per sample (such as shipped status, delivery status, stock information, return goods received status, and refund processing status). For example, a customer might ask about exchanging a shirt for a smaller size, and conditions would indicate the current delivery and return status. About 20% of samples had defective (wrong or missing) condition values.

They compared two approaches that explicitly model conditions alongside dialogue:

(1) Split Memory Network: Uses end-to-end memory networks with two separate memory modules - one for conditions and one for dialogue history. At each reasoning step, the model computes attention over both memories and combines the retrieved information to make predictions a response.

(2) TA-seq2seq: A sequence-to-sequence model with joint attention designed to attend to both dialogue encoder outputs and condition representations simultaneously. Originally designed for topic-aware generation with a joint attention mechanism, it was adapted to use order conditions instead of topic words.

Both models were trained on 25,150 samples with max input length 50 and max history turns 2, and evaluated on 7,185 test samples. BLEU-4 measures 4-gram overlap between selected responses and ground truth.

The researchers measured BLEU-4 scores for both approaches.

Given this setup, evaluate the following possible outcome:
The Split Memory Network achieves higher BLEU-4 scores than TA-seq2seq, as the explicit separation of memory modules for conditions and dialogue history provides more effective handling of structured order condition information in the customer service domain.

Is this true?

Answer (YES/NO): YES